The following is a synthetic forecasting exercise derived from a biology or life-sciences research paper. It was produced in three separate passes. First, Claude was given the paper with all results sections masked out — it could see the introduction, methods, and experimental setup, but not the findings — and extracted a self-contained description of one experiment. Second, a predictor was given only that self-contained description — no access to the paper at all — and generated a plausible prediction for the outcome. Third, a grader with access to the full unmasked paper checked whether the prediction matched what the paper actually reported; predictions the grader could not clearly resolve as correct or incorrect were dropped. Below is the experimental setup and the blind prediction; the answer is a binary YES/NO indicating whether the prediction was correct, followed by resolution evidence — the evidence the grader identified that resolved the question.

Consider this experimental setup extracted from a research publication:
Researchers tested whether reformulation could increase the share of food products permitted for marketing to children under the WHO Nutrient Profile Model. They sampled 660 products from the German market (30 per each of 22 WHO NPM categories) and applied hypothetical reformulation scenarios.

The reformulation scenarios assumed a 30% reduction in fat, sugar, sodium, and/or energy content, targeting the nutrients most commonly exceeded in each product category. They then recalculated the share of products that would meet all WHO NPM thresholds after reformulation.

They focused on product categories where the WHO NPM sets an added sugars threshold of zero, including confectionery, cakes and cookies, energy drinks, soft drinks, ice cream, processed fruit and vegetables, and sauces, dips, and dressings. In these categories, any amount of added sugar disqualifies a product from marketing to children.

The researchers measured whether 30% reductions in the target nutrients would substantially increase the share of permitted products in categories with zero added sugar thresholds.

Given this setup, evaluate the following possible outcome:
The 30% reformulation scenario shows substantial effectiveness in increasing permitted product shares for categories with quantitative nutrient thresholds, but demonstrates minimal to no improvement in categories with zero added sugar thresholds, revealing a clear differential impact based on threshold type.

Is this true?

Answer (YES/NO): YES